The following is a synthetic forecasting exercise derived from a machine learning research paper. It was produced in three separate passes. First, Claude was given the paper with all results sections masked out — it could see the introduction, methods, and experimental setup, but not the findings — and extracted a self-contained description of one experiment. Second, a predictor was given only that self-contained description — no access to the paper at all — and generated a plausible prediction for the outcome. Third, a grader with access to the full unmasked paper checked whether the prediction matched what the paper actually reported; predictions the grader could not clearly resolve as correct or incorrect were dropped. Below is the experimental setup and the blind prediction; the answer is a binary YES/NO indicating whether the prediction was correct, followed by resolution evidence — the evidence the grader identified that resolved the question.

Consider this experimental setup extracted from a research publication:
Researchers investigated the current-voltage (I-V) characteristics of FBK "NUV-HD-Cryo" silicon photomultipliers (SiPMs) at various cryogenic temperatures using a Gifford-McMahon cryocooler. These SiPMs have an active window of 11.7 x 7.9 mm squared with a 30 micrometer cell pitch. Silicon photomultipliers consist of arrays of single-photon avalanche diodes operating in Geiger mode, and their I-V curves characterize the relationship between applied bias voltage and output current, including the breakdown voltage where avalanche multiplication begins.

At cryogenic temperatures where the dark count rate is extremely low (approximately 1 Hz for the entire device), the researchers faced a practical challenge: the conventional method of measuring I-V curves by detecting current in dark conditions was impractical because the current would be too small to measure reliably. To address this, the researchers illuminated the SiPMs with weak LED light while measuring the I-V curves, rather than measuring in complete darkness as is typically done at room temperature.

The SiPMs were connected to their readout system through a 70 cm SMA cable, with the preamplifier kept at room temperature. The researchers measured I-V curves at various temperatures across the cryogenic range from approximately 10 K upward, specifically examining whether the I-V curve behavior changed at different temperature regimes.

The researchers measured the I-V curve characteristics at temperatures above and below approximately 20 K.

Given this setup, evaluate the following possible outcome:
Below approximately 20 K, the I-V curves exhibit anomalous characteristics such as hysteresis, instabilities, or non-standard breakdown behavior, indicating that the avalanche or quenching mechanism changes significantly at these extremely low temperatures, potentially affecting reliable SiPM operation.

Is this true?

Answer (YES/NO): NO